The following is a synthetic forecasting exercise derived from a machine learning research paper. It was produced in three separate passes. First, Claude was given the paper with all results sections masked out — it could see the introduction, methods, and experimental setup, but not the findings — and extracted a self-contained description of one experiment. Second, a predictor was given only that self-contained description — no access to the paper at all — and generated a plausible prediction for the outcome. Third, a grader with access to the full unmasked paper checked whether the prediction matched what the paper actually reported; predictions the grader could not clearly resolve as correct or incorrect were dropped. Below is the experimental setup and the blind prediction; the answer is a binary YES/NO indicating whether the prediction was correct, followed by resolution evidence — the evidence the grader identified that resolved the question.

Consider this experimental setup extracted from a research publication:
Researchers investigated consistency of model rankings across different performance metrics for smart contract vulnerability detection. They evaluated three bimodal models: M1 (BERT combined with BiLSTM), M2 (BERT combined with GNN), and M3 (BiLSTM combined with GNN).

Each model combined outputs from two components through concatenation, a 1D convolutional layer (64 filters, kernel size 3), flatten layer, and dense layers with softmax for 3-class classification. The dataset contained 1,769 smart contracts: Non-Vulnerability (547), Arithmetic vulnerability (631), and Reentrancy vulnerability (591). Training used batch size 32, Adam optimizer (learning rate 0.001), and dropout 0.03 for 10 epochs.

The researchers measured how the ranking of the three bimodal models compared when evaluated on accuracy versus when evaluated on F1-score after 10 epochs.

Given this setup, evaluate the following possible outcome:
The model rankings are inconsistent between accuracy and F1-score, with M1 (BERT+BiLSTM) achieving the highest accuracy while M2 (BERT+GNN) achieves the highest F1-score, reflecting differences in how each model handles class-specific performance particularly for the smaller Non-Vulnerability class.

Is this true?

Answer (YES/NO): NO